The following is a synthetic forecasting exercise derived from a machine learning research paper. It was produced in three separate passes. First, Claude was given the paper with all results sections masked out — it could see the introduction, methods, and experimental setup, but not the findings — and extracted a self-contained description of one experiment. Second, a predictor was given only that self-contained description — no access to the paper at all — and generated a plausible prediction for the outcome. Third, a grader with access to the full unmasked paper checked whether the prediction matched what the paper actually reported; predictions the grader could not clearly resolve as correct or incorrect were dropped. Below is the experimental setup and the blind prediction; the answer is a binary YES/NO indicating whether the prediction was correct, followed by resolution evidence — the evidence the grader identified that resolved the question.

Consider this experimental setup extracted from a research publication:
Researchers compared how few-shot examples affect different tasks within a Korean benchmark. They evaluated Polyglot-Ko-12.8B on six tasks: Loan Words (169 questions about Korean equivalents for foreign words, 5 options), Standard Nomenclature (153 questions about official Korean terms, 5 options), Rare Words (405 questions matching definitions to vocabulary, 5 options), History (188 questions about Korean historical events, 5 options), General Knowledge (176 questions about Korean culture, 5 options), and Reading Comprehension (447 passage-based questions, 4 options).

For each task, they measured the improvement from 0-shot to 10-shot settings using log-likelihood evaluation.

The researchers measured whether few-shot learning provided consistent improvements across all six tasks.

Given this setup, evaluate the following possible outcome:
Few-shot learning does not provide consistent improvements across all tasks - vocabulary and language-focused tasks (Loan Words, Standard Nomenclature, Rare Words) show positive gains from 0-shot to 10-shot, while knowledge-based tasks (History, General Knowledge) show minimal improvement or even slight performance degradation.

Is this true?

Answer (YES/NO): NO